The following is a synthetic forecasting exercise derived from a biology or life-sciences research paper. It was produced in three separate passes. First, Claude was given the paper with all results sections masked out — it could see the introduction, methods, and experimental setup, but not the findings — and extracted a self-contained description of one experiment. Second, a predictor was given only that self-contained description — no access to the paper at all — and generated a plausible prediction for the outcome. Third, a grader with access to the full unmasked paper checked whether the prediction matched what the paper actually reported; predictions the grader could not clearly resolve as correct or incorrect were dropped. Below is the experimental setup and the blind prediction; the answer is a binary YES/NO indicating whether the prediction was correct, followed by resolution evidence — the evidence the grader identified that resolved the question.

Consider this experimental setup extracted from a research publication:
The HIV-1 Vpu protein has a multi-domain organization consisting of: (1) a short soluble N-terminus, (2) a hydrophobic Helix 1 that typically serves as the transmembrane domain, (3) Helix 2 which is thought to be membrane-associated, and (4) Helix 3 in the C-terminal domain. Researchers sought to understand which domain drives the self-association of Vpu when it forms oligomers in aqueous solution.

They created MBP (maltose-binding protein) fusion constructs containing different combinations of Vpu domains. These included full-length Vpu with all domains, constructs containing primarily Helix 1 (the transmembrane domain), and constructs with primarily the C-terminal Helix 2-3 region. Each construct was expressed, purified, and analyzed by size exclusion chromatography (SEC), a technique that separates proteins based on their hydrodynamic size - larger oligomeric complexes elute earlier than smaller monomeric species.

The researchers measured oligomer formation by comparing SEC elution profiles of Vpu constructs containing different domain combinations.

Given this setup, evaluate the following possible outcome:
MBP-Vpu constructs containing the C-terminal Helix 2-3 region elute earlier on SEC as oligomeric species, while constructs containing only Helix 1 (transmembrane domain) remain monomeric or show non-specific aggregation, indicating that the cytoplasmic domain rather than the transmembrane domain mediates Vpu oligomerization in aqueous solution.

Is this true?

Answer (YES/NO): NO